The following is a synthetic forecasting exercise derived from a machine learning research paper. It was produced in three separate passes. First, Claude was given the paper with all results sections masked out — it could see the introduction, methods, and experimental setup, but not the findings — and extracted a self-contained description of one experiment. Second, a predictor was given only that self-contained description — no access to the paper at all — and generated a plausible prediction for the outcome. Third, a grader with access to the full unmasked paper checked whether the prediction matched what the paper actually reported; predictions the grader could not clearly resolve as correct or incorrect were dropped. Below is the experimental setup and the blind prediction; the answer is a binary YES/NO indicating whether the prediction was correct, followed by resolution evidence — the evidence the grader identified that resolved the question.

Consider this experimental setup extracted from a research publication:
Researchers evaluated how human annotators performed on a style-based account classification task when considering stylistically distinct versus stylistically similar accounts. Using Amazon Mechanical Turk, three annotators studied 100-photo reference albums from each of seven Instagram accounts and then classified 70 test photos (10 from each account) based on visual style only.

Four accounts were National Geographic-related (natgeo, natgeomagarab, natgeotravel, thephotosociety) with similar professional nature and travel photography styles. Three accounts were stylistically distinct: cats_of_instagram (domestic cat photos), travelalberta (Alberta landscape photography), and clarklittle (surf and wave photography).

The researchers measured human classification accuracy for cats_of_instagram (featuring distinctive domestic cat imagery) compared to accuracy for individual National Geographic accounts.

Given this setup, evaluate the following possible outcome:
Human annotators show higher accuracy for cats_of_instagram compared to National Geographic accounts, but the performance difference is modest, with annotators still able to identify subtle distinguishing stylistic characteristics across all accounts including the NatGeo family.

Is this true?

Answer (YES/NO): NO